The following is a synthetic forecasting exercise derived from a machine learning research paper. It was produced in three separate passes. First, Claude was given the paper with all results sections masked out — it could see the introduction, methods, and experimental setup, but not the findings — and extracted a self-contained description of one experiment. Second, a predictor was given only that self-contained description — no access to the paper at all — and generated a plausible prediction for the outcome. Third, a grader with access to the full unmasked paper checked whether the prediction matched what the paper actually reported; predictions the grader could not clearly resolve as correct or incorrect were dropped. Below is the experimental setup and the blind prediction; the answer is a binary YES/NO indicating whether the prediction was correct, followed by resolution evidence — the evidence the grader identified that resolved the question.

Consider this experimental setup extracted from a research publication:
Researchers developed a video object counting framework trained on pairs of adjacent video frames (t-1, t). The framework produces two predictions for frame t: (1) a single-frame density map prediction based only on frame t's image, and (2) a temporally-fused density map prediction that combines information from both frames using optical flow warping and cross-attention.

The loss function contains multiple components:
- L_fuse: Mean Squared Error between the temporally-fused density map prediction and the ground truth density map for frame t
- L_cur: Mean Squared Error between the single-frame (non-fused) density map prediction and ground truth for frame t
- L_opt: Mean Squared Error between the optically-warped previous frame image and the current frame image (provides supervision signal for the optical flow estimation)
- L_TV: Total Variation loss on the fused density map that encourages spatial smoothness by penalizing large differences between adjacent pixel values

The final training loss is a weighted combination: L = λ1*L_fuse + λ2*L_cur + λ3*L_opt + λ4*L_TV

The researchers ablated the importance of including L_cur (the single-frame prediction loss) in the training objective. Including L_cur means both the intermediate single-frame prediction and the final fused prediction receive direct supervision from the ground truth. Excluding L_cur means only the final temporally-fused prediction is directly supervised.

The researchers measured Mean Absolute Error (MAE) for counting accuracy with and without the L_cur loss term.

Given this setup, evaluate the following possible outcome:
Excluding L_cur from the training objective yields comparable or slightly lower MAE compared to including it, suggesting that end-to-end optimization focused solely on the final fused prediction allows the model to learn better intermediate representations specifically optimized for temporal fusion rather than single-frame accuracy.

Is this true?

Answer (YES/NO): NO